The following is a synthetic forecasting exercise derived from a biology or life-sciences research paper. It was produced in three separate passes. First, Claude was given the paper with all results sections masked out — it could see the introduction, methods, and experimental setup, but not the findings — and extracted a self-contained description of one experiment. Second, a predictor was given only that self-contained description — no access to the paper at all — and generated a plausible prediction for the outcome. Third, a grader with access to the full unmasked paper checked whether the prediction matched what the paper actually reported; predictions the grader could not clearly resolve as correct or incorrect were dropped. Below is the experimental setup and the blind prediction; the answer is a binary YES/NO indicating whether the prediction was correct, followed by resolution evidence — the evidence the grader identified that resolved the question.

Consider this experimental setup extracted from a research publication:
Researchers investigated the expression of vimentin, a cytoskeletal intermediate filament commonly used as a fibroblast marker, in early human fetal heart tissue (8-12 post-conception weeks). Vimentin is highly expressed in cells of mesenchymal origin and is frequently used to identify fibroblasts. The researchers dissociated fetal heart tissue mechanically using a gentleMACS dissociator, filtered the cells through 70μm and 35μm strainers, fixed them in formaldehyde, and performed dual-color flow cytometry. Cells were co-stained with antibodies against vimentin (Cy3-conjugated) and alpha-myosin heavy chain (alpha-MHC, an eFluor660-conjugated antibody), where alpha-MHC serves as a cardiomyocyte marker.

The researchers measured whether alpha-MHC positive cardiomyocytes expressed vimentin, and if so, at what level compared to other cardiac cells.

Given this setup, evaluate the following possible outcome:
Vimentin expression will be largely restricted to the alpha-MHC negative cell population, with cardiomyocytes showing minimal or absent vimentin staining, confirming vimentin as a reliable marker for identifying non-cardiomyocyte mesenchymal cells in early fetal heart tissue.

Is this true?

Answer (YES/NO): NO